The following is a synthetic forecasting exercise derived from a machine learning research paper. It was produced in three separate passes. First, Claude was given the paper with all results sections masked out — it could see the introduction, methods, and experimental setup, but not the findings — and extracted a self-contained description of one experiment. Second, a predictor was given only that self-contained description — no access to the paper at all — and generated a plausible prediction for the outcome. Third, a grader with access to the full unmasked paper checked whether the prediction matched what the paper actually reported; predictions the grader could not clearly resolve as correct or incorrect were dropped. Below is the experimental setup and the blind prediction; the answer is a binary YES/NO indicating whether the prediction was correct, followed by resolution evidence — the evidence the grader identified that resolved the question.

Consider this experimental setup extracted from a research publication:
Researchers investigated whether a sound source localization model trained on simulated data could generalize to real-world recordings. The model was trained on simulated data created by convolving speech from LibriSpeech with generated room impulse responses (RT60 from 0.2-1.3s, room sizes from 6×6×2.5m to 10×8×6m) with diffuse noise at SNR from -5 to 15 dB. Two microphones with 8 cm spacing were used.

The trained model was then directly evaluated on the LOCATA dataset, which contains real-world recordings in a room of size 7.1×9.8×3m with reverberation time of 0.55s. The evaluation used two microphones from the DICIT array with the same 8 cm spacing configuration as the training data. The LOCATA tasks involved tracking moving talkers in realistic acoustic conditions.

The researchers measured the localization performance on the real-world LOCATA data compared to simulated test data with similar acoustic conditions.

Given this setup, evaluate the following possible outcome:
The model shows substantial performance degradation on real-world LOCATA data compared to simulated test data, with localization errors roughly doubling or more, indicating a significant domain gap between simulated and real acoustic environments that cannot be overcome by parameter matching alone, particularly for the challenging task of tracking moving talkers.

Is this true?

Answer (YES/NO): NO